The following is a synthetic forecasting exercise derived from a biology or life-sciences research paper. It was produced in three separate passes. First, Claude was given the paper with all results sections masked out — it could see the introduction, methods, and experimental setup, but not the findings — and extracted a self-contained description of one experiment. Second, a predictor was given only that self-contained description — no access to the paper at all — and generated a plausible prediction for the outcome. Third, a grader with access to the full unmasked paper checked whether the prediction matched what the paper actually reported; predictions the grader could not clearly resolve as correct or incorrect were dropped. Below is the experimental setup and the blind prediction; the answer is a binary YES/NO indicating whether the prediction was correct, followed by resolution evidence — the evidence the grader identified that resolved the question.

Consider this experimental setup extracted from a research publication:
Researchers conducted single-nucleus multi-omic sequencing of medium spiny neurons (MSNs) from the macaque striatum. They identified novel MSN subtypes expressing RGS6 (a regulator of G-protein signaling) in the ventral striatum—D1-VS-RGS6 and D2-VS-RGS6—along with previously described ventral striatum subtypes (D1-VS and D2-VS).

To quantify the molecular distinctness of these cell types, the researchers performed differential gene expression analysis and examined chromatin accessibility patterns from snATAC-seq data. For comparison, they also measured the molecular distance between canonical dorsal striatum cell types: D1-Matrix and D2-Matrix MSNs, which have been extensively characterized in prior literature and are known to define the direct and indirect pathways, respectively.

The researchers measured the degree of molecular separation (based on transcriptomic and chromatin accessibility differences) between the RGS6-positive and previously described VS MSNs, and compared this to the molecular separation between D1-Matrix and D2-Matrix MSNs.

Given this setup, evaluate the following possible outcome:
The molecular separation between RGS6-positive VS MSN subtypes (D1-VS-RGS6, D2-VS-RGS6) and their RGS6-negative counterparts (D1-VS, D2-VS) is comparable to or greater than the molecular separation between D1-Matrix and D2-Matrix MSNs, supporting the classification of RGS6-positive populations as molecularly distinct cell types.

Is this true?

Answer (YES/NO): YES